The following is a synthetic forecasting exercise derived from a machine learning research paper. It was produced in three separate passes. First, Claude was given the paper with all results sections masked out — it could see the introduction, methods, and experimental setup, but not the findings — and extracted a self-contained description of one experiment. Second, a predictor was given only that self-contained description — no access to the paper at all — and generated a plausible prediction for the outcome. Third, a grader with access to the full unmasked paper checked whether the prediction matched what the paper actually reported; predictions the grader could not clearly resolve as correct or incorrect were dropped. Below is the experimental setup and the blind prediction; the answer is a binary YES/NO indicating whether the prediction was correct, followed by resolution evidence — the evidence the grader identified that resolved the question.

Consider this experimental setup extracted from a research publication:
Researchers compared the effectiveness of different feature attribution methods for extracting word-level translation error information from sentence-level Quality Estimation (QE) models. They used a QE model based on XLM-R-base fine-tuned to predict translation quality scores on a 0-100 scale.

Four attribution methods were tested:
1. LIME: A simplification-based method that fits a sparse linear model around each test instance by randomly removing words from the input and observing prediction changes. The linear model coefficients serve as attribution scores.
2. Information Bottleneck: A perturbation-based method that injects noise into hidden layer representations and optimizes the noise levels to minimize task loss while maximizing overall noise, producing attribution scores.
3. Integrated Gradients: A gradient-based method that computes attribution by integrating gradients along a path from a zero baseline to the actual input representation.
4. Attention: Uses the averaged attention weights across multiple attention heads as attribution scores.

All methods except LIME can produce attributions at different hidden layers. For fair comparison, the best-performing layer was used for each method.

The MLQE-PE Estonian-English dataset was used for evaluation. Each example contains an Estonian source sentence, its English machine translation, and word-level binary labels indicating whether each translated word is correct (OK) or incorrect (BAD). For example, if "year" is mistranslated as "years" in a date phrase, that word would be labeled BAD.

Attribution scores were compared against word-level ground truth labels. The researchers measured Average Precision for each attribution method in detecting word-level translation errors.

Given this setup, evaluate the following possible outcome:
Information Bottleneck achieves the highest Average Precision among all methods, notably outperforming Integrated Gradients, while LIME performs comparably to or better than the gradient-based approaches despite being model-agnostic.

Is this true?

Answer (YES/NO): NO